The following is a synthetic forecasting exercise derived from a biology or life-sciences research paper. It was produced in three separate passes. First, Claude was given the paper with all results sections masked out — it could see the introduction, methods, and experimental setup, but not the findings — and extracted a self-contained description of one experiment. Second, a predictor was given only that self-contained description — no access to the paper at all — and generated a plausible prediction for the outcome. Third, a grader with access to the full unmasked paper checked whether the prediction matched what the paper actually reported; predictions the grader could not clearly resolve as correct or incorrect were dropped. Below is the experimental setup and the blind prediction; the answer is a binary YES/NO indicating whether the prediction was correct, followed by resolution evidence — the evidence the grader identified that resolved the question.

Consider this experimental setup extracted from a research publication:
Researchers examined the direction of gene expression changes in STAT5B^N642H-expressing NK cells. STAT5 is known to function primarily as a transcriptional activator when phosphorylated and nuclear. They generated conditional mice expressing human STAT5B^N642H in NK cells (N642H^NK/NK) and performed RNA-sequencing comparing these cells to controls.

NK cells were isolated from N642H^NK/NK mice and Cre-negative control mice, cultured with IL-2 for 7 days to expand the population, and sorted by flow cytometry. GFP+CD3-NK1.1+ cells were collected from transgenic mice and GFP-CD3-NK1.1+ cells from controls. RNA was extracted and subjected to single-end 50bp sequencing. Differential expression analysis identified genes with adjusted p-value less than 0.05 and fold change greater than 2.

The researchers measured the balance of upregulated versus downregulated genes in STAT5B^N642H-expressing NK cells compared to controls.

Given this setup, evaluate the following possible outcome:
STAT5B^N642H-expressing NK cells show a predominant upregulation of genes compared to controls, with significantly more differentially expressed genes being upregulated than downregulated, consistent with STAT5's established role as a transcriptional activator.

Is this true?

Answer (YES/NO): YES